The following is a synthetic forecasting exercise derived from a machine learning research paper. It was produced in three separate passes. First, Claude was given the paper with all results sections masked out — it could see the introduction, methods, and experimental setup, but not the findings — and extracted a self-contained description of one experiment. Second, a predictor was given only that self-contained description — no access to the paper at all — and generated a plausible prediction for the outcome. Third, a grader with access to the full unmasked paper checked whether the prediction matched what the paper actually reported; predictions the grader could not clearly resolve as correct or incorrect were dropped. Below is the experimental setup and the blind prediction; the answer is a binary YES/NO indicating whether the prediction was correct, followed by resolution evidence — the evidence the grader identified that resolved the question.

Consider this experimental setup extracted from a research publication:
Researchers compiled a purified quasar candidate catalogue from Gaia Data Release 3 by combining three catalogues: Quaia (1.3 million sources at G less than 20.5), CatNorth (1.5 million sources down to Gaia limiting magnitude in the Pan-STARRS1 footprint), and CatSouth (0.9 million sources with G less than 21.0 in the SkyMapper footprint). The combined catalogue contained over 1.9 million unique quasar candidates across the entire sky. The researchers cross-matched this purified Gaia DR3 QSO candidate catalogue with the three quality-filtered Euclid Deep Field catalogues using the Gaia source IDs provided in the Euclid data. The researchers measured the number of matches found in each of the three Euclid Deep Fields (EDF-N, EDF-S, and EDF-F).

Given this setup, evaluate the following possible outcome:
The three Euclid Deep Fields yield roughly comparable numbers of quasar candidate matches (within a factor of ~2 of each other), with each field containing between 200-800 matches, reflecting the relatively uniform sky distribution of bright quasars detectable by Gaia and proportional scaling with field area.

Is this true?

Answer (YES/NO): NO